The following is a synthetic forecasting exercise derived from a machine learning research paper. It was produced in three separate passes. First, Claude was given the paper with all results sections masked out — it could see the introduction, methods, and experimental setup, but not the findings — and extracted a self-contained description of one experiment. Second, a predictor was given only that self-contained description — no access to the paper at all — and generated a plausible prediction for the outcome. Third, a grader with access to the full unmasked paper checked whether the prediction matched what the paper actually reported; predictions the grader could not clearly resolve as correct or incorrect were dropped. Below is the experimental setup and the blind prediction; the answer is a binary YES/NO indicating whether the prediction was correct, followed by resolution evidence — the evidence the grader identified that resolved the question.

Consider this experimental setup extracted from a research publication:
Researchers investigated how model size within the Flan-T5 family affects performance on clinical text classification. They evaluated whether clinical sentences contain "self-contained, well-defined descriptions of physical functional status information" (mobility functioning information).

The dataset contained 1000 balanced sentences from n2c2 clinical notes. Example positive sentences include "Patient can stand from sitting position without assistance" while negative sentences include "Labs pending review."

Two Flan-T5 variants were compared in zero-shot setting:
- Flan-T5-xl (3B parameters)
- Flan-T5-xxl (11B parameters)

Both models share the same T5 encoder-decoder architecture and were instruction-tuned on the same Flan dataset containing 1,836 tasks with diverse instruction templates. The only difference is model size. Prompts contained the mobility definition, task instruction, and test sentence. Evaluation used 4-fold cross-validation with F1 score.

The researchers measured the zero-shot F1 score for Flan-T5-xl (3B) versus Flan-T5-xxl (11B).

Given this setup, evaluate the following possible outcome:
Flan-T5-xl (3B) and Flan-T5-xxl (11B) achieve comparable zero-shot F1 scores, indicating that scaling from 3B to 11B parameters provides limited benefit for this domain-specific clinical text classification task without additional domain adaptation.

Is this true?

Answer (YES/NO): NO